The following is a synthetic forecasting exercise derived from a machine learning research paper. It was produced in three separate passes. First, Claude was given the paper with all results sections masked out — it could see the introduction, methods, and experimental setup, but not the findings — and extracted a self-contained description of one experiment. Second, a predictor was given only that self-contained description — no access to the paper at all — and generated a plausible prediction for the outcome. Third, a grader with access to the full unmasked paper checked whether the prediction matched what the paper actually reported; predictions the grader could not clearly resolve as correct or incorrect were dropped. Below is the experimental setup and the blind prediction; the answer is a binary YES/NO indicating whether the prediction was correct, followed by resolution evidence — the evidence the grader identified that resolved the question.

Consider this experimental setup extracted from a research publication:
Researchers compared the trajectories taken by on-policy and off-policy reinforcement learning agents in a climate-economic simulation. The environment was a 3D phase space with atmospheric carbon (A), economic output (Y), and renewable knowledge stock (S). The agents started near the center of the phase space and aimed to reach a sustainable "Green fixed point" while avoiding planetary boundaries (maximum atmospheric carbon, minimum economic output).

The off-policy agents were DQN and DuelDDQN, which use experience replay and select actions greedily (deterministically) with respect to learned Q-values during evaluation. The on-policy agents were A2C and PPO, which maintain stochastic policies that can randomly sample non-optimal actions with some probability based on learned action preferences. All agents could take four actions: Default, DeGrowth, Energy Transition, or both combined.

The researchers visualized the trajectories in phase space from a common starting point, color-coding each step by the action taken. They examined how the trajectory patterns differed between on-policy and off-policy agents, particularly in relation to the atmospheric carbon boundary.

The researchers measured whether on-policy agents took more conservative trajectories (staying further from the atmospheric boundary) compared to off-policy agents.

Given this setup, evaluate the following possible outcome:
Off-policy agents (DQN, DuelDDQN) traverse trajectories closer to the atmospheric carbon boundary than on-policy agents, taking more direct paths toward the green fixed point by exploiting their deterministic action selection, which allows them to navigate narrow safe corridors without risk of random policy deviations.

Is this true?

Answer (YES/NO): NO